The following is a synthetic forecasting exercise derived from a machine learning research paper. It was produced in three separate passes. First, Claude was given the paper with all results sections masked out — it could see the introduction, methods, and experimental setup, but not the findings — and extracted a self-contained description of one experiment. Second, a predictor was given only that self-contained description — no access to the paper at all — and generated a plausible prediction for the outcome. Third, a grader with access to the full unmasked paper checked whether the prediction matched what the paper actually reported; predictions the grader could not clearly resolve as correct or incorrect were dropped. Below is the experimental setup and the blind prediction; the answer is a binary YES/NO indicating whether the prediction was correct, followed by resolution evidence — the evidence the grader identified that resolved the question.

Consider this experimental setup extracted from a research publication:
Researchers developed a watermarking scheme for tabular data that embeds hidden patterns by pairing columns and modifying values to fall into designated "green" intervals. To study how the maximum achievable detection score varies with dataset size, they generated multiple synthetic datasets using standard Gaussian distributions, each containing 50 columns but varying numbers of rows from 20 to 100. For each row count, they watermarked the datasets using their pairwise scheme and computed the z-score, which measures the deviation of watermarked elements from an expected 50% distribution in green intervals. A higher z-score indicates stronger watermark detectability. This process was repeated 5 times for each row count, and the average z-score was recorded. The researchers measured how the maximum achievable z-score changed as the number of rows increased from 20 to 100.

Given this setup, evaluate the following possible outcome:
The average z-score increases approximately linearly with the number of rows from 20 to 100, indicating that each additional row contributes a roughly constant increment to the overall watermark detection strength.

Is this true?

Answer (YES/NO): NO